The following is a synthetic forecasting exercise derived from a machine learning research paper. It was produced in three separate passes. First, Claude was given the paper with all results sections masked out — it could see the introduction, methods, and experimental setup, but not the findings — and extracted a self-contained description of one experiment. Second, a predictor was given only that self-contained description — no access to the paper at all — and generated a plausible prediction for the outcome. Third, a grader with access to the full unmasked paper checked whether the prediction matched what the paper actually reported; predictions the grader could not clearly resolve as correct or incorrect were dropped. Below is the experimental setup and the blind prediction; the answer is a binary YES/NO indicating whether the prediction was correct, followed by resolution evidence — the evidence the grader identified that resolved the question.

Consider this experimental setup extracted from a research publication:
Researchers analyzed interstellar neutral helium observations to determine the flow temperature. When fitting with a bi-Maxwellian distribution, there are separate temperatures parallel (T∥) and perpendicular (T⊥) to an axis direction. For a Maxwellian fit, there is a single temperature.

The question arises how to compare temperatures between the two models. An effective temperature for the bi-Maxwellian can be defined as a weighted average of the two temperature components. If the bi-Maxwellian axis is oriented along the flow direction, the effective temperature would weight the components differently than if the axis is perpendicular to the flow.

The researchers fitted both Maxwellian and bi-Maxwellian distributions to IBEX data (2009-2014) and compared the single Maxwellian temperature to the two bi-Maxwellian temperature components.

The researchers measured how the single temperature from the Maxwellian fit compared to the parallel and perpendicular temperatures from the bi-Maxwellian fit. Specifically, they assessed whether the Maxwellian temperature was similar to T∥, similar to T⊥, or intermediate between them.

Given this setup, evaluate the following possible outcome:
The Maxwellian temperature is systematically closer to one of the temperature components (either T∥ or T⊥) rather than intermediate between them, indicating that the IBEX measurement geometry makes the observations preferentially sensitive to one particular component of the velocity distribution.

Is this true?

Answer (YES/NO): YES